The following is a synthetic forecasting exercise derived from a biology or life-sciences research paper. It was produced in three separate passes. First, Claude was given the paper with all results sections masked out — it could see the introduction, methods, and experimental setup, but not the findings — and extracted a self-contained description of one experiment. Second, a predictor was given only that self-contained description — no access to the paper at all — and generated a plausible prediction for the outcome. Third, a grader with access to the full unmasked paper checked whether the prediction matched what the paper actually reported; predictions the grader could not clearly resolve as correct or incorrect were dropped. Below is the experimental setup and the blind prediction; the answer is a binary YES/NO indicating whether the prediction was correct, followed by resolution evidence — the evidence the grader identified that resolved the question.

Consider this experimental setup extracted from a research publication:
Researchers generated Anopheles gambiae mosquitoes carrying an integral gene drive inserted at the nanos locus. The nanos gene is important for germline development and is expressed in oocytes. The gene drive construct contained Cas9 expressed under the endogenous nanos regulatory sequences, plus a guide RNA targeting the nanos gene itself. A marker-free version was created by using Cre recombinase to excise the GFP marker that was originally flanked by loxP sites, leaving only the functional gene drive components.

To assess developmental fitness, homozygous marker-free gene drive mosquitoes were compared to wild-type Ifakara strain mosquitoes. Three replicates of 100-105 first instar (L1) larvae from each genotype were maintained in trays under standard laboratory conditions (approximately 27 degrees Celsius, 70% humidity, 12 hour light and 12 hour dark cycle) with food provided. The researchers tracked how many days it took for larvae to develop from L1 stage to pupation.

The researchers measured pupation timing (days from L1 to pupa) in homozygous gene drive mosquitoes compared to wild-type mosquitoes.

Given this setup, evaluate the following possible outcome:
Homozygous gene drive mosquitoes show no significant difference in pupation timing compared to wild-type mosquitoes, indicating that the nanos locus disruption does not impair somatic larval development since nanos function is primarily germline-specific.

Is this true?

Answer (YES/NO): NO